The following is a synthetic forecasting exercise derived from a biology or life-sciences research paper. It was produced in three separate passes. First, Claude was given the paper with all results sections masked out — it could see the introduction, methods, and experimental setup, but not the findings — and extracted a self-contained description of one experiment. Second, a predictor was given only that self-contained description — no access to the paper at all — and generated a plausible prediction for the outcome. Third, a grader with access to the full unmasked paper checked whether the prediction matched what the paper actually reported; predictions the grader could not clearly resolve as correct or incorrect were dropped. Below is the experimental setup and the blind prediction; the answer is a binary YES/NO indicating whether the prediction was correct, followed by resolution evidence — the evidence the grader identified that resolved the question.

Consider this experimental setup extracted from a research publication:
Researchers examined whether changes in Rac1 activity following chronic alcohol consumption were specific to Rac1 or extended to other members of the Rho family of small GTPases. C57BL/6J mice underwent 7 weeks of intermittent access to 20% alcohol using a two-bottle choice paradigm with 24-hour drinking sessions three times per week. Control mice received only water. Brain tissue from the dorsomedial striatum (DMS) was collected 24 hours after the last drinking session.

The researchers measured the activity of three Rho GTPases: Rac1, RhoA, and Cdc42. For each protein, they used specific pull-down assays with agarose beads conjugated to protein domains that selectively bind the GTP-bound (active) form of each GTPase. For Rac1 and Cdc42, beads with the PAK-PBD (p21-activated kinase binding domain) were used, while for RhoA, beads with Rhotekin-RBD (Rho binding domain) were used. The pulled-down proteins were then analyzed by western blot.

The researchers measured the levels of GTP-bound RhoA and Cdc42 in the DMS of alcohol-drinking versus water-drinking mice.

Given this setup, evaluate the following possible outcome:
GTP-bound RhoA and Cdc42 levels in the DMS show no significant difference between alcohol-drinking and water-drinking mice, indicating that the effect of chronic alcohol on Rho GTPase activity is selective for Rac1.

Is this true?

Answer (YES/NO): YES